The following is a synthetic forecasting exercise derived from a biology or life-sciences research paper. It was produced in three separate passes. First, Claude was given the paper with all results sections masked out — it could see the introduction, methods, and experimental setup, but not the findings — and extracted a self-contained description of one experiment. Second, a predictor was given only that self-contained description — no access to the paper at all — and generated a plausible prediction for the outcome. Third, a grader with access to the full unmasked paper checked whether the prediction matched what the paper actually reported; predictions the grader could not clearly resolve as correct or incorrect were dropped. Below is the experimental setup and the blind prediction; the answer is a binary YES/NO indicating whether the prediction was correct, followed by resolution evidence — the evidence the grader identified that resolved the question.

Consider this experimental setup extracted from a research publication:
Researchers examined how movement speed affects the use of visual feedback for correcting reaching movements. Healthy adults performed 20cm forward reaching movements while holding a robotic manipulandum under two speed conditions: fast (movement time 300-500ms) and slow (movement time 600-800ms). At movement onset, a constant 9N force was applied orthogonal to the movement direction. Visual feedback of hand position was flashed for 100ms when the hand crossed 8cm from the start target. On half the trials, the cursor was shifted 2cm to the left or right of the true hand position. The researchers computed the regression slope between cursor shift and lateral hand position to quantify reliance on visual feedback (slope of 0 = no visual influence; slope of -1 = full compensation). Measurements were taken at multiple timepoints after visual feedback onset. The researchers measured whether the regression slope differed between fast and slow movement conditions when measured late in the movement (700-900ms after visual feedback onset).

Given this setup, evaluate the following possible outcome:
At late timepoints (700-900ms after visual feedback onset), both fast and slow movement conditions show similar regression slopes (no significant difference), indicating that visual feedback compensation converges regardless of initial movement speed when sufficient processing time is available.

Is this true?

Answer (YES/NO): NO